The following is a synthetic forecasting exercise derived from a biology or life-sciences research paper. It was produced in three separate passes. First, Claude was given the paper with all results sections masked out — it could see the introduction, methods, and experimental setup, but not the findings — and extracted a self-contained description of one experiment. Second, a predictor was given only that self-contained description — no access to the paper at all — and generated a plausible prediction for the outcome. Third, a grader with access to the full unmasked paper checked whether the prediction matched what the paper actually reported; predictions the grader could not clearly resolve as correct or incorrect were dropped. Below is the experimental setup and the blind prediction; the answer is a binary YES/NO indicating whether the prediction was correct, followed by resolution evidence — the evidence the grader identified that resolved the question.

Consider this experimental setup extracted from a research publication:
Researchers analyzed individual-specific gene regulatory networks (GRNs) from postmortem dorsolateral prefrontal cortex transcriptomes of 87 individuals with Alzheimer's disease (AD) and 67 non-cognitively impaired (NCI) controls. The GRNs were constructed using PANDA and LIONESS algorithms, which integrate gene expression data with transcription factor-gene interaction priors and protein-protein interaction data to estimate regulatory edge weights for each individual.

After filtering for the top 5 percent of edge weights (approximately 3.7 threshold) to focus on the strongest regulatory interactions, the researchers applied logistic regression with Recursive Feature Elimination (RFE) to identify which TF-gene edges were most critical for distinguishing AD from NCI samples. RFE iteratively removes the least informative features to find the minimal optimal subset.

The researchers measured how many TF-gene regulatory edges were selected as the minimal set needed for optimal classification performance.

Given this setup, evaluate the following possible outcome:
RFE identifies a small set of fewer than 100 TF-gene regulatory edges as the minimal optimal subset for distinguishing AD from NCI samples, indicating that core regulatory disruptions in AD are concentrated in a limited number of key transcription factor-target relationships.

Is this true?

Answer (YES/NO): YES